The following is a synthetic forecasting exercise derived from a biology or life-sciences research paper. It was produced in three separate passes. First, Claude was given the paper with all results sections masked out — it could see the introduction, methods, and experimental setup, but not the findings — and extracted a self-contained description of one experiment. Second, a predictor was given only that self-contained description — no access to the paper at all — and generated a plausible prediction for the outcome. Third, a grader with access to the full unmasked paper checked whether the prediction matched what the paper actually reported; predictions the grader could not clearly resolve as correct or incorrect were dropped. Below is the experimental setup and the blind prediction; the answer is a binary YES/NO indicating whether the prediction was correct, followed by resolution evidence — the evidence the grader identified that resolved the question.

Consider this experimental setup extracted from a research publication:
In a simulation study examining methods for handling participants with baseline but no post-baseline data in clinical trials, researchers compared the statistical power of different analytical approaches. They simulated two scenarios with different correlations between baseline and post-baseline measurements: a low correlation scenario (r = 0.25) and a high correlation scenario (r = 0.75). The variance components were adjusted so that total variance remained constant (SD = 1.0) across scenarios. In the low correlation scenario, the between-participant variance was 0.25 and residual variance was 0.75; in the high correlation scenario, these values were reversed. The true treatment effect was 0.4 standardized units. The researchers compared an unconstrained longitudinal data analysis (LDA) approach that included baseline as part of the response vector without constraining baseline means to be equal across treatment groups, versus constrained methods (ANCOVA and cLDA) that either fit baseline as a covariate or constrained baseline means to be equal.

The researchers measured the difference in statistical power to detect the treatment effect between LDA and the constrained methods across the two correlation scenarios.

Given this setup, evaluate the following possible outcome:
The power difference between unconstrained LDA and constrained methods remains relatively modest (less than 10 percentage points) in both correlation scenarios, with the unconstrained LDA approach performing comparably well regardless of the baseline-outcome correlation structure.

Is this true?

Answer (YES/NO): NO